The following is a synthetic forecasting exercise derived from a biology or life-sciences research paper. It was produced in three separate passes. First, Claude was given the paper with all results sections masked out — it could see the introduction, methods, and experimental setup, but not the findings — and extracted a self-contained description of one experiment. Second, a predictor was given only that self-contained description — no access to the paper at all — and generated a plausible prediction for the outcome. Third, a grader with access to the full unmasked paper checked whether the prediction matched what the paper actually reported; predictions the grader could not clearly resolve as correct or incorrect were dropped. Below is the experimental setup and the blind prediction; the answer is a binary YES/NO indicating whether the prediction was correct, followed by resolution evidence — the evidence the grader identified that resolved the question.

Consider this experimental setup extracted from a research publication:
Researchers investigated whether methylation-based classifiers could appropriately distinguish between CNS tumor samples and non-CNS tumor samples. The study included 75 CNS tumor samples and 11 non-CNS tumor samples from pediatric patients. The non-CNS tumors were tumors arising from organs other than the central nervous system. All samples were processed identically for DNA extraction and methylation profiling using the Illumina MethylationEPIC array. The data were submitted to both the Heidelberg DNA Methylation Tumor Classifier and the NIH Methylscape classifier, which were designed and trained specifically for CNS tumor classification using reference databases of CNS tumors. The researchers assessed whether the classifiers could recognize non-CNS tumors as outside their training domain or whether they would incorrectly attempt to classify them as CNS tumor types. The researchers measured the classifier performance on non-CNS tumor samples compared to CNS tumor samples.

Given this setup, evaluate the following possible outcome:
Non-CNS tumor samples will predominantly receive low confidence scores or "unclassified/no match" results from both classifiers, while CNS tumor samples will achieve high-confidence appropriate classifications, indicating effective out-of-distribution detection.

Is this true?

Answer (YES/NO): NO